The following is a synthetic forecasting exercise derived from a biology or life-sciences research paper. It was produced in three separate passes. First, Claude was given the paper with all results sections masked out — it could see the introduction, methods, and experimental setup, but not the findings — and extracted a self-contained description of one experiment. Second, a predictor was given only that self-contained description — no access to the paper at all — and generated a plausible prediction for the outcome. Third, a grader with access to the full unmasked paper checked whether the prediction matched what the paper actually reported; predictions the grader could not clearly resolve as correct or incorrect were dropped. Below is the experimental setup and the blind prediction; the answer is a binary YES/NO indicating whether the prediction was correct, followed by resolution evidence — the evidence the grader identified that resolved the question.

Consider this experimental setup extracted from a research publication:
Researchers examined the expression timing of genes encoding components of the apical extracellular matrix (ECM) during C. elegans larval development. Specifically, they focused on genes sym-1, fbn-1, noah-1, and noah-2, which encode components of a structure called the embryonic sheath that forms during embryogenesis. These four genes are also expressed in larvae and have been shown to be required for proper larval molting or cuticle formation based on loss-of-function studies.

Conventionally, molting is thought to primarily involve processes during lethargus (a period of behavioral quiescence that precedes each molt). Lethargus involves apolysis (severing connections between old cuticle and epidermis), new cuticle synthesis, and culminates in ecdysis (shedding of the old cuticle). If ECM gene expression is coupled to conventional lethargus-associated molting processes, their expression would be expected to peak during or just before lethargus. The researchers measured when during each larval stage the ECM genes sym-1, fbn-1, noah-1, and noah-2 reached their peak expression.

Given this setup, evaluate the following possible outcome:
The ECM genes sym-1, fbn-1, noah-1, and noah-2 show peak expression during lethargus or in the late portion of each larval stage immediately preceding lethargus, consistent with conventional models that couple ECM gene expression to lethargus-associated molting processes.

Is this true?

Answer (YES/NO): NO